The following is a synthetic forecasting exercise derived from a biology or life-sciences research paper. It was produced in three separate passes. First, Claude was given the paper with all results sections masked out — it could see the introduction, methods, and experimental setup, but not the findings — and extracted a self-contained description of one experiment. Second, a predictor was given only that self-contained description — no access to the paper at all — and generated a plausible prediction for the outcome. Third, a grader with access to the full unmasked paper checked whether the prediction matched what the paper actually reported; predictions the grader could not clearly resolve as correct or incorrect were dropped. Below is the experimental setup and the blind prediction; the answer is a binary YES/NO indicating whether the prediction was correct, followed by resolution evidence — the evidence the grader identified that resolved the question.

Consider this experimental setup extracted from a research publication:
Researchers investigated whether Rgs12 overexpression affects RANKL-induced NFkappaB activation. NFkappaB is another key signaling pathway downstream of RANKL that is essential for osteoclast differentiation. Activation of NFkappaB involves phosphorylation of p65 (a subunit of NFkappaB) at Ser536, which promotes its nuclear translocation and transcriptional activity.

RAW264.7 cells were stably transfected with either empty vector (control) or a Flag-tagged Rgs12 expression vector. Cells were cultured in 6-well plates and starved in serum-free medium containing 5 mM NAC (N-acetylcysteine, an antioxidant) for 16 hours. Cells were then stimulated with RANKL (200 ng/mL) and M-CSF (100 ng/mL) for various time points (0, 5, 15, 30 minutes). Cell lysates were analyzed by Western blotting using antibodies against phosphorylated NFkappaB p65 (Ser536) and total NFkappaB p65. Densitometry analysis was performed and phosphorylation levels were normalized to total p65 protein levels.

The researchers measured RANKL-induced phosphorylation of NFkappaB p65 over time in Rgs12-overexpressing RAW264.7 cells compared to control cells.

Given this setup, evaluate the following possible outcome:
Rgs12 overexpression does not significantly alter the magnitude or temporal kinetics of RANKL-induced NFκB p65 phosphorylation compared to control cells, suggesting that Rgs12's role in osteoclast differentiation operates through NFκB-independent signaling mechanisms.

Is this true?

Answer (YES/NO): NO